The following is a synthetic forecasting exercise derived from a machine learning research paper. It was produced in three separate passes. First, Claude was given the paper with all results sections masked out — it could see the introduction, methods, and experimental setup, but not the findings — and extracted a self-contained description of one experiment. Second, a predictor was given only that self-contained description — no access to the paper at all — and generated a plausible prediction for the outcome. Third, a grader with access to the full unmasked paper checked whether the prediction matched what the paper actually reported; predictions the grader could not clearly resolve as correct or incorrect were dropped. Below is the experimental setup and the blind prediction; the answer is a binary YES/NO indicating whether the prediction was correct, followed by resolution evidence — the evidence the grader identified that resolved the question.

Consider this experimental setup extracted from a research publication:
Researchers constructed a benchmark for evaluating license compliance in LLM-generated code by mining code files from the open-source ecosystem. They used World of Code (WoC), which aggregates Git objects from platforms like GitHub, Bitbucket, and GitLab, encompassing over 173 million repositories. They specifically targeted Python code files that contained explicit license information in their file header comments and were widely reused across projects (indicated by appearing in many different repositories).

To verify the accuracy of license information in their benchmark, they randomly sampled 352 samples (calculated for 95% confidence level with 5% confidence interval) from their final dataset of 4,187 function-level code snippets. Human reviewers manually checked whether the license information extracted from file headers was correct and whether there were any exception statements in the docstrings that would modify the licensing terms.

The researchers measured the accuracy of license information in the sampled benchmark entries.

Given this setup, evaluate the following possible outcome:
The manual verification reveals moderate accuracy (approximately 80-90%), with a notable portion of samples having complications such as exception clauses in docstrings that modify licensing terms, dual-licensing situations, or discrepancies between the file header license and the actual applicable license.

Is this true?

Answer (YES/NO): NO